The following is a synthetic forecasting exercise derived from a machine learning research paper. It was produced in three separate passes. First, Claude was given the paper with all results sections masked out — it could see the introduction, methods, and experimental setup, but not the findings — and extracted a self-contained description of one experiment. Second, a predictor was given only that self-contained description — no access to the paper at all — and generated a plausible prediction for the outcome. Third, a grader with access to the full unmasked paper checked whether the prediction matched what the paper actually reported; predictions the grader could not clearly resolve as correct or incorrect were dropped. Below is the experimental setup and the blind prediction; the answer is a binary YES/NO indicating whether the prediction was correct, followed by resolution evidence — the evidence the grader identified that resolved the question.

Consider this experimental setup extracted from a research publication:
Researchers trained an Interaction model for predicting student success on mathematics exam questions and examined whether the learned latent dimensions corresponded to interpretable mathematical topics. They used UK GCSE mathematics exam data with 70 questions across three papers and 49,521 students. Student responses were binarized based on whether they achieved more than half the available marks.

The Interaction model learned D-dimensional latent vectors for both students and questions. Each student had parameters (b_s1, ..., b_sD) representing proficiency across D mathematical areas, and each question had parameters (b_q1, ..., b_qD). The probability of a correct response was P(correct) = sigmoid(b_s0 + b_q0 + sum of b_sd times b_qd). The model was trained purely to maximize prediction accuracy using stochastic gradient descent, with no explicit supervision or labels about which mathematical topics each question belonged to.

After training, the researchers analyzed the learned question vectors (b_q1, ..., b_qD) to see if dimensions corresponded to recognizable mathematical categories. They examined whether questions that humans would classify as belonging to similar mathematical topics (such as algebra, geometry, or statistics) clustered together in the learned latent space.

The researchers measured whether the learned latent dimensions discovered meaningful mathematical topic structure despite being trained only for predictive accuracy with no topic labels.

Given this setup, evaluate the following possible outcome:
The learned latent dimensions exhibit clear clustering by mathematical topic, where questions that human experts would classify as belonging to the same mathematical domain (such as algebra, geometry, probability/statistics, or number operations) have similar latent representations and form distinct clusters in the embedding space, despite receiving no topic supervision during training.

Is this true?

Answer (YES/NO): YES